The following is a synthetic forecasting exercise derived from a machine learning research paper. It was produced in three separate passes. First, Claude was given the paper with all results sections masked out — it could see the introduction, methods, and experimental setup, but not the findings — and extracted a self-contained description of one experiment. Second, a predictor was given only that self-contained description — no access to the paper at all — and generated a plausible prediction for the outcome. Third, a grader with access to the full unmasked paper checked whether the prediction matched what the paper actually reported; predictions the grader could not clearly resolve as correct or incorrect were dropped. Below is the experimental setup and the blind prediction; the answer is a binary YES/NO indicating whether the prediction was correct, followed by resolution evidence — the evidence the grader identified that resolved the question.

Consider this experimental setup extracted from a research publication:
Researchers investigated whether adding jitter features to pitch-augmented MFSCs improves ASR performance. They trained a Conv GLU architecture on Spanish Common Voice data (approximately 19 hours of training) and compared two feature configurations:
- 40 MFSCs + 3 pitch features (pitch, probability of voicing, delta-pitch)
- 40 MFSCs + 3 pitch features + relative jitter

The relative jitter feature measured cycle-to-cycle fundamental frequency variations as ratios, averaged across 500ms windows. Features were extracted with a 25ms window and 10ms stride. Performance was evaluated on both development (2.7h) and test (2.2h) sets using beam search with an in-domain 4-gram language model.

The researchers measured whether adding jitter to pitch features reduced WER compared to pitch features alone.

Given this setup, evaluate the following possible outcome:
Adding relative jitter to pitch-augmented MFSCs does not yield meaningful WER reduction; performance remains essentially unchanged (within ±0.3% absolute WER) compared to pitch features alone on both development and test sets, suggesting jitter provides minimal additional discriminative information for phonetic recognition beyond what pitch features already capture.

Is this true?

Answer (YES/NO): NO